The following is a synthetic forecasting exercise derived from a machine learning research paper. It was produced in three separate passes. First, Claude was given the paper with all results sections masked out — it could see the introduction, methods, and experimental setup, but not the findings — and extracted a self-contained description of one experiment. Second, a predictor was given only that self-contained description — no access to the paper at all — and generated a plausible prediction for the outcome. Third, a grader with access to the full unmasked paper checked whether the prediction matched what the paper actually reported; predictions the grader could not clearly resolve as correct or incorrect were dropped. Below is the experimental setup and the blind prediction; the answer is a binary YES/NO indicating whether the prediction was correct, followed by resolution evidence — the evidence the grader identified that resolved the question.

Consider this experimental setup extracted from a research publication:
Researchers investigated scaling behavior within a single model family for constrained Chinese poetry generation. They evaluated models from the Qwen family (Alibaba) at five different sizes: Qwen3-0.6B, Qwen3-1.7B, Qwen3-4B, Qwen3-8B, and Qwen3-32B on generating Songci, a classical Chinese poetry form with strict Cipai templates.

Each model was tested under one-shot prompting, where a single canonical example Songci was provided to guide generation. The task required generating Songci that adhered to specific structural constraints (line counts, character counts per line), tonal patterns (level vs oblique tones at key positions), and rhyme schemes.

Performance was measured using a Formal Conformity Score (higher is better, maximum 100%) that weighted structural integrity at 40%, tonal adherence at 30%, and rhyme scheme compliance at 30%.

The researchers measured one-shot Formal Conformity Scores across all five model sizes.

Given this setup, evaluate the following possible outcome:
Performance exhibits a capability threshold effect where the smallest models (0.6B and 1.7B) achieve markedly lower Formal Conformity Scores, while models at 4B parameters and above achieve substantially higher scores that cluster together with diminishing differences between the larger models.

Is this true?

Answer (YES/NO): NO